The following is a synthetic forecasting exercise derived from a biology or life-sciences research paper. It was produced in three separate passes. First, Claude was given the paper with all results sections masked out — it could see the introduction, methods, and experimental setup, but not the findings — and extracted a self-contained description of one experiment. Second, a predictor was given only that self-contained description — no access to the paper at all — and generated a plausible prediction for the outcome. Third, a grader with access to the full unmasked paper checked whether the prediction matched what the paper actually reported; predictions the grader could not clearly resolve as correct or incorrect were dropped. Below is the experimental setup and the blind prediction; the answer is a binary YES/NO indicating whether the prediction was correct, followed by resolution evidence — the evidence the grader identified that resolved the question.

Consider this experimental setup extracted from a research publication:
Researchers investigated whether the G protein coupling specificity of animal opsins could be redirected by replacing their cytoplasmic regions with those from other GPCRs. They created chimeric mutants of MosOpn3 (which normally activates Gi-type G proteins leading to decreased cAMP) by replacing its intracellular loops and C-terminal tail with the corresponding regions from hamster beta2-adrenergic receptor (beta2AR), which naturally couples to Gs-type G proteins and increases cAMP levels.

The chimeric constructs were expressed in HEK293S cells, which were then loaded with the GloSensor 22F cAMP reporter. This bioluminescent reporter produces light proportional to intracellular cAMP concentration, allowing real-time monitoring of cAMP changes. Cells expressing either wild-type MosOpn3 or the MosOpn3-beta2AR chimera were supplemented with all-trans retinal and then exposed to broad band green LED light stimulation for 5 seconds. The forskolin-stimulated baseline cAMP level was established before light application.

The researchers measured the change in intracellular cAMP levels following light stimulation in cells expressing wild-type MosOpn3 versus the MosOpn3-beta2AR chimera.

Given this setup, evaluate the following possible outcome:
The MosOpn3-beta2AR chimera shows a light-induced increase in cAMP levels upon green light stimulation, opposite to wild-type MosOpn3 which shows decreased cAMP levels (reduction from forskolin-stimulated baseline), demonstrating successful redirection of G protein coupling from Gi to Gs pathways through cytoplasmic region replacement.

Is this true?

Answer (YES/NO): YES